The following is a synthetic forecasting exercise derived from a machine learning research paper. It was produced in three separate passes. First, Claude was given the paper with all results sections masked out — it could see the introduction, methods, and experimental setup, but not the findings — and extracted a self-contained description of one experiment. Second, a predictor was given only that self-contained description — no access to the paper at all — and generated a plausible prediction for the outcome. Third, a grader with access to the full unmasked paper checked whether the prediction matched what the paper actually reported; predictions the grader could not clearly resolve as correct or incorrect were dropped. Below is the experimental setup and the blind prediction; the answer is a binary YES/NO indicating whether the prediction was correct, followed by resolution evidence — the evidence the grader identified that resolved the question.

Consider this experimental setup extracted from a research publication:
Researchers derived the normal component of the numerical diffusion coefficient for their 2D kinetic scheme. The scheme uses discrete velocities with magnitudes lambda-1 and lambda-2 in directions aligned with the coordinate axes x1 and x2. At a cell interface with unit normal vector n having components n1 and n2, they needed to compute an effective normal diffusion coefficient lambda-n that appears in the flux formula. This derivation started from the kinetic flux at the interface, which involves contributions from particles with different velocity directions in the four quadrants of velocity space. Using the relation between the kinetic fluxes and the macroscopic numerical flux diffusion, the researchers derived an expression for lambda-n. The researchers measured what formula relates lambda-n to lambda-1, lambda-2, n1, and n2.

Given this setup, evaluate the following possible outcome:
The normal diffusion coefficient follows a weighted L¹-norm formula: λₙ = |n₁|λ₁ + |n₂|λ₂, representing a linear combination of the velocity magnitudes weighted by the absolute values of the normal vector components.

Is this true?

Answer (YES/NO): NO